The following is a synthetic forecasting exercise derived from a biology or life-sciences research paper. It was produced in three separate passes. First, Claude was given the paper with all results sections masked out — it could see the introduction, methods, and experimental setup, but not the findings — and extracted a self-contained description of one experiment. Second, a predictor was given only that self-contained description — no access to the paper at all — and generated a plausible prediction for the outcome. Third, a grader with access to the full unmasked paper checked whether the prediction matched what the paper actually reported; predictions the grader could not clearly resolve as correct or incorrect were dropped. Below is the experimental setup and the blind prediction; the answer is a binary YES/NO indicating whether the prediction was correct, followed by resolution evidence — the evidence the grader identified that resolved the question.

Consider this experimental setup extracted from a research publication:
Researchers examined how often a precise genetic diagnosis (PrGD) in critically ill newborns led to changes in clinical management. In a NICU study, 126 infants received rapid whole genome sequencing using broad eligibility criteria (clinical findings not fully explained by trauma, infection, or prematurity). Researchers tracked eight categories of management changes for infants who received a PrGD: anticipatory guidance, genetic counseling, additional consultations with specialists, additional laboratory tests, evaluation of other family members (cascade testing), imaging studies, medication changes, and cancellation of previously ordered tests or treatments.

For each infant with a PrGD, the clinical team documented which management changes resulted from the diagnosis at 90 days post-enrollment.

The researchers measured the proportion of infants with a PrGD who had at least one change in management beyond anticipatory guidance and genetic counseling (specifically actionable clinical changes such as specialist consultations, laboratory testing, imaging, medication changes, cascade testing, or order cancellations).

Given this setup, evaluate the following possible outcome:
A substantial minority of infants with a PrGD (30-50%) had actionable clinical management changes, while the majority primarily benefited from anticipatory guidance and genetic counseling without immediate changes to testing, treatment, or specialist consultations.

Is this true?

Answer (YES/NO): NO